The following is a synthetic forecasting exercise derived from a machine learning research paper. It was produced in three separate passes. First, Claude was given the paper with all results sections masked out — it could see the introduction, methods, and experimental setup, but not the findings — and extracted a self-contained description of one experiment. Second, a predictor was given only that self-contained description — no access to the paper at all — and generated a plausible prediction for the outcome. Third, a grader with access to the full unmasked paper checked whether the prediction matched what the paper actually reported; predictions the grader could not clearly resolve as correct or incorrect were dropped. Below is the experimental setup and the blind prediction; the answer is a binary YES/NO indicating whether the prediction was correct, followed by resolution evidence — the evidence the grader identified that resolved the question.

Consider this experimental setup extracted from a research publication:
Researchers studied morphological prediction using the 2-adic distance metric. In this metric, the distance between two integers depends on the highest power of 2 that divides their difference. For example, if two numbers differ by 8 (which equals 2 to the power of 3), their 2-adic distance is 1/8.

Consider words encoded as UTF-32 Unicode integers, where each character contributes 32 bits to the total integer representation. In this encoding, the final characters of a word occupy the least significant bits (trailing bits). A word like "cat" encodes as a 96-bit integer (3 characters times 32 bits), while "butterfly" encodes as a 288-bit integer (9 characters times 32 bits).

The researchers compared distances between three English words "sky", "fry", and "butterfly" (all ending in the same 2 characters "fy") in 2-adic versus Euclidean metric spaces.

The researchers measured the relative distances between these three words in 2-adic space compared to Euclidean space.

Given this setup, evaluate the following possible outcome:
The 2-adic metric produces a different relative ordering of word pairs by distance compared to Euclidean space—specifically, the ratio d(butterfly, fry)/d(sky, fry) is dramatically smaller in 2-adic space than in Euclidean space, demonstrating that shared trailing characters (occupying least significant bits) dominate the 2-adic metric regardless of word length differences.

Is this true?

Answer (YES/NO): NO